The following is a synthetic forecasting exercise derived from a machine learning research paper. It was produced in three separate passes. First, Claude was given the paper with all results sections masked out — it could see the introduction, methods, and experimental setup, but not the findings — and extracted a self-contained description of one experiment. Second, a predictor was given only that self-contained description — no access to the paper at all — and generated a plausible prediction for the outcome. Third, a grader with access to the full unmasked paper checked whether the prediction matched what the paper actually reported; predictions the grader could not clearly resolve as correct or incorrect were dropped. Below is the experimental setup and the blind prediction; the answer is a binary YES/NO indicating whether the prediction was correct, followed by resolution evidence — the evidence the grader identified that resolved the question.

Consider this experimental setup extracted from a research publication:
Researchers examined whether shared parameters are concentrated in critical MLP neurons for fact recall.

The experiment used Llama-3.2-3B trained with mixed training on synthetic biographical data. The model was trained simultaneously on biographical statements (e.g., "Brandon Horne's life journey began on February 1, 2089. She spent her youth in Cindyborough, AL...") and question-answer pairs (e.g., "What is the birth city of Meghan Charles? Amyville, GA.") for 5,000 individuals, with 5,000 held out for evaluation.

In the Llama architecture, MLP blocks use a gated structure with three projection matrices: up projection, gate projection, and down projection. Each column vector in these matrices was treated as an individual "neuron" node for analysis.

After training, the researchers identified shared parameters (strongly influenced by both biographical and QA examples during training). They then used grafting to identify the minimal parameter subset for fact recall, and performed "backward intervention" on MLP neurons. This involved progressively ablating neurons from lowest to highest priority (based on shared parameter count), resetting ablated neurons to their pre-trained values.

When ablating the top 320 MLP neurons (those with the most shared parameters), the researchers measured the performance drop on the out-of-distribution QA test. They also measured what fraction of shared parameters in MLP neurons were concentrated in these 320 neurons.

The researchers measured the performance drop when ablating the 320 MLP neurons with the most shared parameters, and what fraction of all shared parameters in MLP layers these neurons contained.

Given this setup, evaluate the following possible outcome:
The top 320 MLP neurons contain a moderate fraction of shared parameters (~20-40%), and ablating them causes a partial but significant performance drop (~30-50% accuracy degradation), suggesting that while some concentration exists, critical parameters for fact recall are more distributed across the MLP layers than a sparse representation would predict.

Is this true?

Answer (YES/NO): NO